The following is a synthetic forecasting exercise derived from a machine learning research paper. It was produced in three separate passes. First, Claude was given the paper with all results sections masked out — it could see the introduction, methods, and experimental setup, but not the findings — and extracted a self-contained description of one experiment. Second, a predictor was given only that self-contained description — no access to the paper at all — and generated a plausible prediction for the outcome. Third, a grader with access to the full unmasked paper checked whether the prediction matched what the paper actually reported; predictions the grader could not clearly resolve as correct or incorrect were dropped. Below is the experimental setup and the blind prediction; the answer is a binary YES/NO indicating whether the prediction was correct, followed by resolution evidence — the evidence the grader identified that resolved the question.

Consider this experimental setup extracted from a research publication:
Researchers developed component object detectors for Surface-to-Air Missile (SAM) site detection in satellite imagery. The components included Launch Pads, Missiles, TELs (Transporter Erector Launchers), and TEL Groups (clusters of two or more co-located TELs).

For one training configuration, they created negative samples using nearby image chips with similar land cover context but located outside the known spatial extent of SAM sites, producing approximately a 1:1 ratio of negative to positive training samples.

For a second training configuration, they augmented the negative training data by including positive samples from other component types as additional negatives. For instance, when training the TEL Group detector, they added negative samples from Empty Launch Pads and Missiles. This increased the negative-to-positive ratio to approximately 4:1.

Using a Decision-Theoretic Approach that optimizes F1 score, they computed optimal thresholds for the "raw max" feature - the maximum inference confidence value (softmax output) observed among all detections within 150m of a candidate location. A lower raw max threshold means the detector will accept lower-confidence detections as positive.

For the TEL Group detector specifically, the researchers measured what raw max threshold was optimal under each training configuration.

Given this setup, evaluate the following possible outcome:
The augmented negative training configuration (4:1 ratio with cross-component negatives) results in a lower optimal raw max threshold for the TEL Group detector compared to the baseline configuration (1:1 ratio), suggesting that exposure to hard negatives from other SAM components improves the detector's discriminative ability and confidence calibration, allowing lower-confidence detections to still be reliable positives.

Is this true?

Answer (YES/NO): NO